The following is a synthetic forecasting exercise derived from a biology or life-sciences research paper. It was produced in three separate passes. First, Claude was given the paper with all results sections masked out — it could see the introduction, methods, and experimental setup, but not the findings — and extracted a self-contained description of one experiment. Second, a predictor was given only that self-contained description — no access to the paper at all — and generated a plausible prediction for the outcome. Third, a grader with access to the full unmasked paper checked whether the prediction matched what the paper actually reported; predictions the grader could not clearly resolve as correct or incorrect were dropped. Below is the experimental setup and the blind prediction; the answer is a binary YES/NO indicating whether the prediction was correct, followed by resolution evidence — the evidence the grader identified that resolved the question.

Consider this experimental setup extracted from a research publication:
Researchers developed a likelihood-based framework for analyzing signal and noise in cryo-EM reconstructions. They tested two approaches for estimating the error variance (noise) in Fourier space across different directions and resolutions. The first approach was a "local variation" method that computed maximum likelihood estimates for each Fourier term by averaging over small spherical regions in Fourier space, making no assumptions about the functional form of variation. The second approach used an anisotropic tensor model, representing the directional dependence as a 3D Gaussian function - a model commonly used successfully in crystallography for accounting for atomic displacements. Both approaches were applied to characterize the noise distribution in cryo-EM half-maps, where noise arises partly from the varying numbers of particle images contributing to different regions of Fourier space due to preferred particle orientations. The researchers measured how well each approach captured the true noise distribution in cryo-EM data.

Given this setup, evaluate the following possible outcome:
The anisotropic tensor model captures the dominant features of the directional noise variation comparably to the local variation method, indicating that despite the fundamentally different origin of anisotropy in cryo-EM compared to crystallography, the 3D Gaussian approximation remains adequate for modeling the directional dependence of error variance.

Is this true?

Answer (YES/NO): NO